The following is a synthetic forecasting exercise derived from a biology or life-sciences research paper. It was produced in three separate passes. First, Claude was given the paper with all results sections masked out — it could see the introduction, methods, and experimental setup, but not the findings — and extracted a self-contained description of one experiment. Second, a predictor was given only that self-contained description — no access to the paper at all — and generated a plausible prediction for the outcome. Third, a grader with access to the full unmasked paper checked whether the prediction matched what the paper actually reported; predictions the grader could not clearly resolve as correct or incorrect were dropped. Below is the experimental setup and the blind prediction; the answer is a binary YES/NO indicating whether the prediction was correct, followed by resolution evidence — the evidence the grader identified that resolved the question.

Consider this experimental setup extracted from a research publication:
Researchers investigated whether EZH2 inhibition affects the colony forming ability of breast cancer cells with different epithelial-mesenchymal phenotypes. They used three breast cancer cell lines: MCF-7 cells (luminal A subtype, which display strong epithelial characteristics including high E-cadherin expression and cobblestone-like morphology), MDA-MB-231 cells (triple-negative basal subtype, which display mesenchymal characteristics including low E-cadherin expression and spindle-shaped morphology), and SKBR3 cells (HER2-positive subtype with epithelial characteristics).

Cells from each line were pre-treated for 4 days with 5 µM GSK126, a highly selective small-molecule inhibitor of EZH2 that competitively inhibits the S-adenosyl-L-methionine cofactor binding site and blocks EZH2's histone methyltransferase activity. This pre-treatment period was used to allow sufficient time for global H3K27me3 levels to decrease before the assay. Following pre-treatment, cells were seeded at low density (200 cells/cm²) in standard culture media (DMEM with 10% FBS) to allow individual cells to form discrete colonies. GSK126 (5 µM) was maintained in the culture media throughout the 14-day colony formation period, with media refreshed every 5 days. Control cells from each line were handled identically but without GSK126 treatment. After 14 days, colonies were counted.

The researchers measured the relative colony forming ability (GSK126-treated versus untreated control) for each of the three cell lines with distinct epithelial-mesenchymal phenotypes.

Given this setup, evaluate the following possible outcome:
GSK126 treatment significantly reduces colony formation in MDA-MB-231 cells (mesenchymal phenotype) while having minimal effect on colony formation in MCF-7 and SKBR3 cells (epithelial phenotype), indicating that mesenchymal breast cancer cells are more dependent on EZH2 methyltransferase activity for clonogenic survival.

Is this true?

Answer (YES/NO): NO